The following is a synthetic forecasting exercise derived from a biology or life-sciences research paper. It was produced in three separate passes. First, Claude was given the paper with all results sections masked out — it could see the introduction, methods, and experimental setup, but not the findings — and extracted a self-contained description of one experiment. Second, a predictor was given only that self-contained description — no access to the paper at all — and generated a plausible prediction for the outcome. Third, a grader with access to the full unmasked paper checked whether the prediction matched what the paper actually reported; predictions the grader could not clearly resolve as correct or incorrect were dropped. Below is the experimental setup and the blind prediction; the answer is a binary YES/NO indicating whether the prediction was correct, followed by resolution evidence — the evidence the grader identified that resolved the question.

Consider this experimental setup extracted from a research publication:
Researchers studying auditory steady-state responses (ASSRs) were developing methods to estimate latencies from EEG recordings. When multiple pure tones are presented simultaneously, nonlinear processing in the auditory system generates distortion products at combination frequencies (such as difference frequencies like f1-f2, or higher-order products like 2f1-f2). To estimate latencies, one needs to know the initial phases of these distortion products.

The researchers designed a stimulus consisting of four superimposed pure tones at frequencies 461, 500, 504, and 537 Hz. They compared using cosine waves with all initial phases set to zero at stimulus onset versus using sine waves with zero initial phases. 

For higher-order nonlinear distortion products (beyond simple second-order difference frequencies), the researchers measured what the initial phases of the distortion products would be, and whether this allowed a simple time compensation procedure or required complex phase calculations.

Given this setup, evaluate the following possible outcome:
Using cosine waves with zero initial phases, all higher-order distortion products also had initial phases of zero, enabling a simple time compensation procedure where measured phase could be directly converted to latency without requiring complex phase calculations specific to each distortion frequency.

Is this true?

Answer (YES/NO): YES